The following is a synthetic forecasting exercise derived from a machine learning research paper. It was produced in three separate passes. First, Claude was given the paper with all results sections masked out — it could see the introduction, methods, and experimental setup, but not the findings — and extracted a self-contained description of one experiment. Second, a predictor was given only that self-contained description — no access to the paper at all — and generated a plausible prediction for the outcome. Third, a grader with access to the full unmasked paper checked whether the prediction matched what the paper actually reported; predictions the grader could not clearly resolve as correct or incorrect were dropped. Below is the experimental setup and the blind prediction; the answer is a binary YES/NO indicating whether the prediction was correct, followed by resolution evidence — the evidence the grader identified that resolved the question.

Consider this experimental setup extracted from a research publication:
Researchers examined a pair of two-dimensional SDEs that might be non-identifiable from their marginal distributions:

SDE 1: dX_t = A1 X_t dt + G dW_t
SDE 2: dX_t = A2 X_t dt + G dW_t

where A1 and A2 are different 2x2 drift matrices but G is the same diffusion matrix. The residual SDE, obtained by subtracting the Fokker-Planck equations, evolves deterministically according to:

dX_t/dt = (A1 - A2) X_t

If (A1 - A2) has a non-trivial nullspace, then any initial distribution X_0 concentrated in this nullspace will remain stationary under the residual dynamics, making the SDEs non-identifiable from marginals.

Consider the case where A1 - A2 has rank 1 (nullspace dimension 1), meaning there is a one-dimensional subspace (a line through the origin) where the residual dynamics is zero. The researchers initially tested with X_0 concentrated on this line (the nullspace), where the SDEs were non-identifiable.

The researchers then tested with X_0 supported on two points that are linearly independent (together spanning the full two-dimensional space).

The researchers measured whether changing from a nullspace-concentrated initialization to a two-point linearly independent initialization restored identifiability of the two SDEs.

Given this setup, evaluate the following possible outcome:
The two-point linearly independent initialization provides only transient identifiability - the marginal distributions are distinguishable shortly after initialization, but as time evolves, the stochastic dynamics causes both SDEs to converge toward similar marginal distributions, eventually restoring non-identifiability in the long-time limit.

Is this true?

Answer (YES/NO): NO